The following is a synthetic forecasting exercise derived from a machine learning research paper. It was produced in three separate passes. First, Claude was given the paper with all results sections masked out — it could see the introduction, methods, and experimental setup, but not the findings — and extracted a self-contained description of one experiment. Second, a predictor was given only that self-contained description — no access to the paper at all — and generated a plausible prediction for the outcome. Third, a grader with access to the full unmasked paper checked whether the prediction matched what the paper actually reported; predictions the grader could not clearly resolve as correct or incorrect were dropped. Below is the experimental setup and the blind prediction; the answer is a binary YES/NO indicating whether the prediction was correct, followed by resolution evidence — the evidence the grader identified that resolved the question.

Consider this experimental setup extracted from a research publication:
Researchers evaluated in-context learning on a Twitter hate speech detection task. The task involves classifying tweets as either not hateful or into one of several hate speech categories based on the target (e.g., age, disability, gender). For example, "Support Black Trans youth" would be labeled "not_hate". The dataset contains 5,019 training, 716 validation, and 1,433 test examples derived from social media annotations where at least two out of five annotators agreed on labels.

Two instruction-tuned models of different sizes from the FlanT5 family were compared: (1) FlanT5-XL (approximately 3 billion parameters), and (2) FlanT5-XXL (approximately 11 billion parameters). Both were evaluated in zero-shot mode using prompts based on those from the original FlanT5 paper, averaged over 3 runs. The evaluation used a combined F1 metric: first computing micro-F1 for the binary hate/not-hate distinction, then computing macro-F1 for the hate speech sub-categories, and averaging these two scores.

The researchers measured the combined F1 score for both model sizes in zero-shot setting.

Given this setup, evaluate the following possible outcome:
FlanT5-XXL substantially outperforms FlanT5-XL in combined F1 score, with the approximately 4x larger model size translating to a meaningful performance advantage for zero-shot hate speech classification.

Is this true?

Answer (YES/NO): NO